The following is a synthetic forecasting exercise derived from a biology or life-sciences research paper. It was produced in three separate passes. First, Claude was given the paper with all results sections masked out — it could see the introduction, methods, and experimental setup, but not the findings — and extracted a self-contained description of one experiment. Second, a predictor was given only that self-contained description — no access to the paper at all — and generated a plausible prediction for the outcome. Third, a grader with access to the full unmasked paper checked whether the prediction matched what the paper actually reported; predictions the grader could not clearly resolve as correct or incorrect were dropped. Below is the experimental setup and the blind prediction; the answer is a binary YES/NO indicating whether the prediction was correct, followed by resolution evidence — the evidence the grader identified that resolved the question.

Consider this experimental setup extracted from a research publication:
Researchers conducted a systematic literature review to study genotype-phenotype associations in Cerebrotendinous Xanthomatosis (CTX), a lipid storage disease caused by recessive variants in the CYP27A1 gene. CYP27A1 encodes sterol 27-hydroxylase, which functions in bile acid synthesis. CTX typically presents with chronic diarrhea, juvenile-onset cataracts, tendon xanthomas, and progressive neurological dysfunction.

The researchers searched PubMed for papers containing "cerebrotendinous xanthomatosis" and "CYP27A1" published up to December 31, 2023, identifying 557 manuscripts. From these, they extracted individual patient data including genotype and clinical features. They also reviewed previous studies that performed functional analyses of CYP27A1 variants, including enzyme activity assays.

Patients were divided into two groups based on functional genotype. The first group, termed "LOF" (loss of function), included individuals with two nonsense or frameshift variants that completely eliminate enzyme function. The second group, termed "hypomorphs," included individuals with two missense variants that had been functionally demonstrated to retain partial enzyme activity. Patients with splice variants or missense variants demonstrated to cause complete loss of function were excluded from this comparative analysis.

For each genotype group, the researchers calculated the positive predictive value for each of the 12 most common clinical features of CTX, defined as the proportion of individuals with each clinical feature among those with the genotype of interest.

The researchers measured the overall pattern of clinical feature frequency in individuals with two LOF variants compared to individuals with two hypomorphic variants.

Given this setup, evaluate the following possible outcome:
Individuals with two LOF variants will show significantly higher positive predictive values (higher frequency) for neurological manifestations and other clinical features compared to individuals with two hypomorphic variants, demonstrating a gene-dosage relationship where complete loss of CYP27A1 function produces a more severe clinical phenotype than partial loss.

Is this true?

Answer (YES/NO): YES